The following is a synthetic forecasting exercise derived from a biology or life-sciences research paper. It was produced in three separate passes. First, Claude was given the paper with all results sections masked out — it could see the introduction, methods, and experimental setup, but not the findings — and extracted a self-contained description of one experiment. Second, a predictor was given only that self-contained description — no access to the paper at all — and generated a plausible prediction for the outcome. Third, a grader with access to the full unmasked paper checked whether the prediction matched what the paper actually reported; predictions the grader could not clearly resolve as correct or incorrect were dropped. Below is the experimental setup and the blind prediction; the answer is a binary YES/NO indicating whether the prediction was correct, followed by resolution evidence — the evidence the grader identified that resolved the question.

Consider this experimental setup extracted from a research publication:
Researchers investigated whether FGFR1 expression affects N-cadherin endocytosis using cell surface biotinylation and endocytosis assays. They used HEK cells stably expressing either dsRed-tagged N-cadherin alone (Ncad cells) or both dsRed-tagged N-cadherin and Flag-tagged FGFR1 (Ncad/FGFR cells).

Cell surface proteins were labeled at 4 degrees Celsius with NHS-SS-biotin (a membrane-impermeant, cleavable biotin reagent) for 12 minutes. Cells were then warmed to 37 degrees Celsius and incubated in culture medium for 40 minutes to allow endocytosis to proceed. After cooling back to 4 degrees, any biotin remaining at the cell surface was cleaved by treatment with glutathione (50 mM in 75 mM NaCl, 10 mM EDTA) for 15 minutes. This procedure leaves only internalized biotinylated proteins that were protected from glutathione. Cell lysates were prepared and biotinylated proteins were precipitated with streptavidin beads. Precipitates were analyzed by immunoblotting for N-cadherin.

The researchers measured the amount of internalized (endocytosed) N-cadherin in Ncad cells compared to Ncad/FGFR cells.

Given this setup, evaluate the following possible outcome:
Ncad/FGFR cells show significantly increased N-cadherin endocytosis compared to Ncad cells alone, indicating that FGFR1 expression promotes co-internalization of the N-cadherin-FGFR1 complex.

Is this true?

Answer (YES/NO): NO